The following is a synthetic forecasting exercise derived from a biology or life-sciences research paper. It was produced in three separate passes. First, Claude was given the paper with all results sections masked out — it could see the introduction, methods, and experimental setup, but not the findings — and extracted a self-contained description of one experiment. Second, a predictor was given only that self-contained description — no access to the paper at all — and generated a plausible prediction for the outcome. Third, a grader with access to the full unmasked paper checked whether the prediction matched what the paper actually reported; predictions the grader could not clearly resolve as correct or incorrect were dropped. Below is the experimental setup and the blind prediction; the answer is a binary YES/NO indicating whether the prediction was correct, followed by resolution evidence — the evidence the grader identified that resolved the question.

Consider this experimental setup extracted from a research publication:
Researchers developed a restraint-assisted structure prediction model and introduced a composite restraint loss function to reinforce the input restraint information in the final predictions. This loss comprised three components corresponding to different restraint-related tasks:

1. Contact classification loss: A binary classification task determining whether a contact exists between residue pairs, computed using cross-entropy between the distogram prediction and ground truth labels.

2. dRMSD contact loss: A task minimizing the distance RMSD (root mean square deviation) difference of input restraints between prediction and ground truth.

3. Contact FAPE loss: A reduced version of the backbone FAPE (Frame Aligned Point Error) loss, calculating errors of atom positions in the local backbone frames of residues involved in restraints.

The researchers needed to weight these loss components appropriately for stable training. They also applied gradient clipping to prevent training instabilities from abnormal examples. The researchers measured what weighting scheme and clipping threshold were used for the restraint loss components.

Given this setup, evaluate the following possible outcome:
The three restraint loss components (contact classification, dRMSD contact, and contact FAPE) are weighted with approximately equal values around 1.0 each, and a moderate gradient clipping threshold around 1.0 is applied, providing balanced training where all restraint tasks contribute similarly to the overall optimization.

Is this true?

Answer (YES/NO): NO